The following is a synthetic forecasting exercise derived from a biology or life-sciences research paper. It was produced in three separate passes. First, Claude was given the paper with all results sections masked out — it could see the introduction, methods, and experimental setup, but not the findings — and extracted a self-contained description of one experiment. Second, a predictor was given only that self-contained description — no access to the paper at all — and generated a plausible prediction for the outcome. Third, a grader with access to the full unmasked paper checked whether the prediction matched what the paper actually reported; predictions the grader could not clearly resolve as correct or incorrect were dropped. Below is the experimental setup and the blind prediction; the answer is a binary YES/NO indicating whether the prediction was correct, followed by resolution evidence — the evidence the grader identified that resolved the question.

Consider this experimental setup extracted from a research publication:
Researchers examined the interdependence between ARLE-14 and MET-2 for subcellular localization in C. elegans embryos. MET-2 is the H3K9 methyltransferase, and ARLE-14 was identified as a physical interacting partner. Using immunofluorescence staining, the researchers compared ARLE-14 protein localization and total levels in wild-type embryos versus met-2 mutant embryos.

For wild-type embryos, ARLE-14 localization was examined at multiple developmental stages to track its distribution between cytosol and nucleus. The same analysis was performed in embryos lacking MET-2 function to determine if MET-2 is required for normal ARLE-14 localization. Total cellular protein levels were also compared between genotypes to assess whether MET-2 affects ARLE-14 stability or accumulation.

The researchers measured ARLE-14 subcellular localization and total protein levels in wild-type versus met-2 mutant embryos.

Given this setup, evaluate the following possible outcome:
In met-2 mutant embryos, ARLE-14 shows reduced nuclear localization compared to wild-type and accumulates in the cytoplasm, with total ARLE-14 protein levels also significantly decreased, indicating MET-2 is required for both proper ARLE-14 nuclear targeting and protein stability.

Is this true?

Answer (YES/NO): NO